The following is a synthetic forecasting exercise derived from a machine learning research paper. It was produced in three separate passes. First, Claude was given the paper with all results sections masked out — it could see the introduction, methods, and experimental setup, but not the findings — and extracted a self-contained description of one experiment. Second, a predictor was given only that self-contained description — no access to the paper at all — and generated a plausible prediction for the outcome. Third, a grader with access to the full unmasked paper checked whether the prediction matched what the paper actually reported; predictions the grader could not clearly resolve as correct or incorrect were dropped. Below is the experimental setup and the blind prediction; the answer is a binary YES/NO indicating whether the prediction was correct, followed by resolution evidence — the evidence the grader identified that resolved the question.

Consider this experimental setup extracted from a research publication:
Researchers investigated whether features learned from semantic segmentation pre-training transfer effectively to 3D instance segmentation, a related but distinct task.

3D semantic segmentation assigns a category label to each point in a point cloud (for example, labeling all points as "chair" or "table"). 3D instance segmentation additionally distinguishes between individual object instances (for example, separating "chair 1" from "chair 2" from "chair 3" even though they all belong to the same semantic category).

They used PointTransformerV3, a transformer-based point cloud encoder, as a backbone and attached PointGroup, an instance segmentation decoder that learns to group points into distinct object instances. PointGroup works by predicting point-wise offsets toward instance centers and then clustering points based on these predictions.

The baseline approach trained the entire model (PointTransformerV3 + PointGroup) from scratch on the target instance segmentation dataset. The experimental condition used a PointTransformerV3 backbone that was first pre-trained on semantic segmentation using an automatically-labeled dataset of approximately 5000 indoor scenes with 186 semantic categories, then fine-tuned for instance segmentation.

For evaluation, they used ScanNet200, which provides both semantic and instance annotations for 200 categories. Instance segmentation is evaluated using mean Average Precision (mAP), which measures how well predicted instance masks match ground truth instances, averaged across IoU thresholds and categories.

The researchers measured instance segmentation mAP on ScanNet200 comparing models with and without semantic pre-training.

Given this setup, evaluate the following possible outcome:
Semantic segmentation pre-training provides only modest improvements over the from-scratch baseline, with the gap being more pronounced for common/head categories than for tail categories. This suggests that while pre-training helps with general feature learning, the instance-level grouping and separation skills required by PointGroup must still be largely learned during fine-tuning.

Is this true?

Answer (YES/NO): NO